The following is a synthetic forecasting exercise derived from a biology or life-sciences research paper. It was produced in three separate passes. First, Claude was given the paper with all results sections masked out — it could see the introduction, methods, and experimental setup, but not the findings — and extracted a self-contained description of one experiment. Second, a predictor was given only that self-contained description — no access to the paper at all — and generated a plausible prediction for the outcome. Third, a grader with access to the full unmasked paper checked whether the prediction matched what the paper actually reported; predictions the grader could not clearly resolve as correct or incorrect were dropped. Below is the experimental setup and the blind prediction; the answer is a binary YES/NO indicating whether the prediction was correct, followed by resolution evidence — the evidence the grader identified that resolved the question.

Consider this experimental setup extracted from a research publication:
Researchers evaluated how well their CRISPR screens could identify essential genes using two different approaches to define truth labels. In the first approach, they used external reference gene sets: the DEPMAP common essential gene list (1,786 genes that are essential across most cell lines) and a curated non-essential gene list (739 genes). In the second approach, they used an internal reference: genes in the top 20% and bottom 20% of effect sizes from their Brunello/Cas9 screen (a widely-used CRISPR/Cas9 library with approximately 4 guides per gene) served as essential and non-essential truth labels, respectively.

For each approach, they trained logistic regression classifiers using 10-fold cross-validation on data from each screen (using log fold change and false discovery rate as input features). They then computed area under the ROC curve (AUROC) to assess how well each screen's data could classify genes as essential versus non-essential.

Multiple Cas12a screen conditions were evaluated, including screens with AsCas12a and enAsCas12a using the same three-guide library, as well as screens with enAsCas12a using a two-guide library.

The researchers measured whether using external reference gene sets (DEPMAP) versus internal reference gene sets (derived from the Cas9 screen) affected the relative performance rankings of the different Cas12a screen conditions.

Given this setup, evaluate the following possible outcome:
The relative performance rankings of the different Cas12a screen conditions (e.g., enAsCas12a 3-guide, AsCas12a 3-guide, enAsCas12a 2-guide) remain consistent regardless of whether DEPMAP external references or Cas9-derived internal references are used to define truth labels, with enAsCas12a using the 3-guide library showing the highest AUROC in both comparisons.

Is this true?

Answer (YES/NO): YES